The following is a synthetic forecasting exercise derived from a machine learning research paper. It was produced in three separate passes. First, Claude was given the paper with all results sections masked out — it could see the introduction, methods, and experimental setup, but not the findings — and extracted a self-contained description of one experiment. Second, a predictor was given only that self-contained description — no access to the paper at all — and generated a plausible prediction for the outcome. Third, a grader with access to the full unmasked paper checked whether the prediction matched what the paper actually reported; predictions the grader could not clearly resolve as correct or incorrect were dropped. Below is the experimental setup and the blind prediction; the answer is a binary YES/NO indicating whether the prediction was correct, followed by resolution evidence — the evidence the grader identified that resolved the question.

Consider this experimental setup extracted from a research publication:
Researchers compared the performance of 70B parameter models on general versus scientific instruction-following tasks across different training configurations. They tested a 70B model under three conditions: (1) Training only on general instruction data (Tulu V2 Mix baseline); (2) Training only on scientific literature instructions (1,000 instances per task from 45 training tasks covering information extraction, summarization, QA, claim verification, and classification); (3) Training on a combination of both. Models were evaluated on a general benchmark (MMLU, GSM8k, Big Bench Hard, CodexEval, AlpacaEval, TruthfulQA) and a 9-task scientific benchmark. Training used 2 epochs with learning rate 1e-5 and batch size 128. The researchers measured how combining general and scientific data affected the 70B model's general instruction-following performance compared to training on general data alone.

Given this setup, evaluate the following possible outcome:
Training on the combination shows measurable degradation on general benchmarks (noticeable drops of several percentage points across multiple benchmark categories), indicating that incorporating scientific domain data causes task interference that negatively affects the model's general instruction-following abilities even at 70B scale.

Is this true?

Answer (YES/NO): NO